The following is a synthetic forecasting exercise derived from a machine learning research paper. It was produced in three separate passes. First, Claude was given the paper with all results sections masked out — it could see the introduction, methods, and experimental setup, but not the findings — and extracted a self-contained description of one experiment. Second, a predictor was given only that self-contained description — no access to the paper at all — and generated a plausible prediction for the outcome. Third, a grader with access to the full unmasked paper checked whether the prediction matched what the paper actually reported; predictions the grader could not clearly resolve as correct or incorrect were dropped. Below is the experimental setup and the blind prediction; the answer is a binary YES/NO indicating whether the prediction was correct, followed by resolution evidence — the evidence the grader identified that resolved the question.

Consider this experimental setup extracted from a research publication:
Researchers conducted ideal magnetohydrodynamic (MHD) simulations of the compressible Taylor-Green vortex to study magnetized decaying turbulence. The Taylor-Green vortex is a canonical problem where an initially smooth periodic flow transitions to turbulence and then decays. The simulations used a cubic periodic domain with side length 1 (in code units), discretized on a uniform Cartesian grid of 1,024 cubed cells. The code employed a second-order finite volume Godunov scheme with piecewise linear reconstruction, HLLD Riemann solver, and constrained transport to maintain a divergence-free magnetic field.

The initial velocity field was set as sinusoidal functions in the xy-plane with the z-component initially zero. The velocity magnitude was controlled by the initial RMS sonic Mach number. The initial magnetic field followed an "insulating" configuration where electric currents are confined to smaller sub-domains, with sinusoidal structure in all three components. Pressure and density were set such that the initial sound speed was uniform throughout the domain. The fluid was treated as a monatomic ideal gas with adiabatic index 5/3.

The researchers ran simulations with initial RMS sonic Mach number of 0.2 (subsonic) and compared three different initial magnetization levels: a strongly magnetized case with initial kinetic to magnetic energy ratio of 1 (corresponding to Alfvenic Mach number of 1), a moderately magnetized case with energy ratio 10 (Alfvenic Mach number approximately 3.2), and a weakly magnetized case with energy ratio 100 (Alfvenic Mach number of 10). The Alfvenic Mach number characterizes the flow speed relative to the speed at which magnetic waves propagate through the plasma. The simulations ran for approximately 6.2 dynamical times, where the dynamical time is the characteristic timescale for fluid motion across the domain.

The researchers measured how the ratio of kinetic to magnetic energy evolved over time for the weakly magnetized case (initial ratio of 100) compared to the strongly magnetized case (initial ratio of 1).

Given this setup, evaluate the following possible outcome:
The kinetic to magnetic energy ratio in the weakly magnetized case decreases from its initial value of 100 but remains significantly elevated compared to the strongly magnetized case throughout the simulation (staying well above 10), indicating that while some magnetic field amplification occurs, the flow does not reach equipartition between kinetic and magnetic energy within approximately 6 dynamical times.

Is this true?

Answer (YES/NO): NO